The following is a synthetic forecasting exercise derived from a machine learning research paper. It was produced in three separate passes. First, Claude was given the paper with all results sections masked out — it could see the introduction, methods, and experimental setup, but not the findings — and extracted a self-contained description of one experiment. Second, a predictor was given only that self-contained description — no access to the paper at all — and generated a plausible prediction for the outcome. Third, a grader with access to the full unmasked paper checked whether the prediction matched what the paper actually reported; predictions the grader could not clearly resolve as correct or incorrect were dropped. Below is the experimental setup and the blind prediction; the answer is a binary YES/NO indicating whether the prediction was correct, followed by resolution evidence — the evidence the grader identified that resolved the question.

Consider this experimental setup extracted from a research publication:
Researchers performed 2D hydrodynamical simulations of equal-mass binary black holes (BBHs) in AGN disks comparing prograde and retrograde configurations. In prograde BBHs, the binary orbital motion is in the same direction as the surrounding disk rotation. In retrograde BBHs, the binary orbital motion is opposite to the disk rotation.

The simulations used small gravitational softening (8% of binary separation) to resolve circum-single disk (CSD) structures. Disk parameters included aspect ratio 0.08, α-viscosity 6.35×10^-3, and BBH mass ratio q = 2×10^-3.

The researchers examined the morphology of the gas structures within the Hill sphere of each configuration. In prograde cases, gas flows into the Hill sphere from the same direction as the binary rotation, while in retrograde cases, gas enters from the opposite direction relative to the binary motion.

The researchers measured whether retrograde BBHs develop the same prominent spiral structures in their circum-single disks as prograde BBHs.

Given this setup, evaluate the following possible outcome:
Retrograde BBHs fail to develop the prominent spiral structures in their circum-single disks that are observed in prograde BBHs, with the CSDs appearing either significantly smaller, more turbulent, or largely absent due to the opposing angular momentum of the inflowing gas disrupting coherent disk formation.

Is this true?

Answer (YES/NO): NO